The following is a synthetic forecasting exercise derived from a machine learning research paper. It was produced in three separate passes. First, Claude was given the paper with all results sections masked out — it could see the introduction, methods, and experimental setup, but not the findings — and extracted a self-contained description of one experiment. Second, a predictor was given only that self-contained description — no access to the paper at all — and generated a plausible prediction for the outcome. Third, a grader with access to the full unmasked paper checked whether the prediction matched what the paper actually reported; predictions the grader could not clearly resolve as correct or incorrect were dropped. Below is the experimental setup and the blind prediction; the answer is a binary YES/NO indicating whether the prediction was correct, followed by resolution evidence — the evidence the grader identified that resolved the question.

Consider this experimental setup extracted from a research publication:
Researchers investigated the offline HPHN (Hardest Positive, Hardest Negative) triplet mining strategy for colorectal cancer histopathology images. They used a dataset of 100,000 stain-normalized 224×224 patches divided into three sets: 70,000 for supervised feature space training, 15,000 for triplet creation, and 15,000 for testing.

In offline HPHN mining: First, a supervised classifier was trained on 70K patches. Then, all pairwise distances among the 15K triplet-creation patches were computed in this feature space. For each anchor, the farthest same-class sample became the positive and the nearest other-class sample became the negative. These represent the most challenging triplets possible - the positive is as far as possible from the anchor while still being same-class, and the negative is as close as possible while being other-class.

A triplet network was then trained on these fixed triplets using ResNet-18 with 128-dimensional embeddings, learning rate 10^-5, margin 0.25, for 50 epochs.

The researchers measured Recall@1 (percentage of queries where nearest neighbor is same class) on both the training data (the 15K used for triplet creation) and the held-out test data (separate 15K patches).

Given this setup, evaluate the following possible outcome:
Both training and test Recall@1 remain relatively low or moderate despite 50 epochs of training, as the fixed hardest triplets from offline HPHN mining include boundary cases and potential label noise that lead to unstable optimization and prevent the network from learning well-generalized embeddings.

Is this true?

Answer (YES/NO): NO